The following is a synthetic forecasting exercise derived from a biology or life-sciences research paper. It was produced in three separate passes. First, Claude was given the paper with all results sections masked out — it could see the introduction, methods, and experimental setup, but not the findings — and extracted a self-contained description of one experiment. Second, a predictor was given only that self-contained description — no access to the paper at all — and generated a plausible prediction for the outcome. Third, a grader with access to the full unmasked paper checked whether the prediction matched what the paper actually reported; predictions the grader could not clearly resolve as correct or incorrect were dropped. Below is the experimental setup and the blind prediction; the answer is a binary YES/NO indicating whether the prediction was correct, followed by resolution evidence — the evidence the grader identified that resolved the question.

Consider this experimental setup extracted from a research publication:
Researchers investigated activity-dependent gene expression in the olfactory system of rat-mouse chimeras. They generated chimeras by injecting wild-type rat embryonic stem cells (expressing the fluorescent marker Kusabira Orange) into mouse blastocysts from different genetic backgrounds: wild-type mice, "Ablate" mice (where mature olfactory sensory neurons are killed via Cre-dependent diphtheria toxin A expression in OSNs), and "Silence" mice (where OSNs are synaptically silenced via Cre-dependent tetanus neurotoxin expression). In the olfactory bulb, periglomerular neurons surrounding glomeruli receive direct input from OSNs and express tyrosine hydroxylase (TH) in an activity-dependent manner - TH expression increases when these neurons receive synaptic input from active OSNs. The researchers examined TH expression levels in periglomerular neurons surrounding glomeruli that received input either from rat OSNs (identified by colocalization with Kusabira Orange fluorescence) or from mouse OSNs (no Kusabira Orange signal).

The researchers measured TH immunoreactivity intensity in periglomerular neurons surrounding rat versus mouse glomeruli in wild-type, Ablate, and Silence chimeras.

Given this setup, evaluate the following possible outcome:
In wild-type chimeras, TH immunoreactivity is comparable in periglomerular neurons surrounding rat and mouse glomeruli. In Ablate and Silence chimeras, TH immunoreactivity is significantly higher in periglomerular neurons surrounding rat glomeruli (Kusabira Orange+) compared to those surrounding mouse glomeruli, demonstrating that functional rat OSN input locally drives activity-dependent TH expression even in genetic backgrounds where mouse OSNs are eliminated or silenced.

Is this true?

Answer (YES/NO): NO